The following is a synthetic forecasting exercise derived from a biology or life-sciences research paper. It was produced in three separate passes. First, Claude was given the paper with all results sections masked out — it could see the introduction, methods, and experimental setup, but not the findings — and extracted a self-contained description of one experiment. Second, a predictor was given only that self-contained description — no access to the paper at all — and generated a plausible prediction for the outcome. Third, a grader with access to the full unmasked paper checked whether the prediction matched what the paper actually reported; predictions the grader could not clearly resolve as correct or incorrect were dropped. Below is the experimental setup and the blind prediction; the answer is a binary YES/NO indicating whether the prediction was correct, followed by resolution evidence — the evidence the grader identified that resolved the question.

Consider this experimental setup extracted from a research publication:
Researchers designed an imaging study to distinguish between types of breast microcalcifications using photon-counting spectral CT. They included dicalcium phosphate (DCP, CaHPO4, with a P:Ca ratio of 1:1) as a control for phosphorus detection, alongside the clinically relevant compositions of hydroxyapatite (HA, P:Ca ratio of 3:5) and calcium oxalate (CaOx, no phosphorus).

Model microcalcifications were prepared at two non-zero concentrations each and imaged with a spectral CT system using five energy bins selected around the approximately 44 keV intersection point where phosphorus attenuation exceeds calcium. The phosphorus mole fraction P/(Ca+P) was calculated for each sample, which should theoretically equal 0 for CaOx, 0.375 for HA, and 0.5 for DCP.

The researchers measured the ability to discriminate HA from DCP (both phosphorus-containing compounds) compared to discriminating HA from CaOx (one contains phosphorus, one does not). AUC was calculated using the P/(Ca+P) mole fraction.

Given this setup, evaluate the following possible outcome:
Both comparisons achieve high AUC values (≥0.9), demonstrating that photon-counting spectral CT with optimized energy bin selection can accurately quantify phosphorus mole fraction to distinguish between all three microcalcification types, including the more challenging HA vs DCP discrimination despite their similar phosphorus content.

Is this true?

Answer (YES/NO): NO